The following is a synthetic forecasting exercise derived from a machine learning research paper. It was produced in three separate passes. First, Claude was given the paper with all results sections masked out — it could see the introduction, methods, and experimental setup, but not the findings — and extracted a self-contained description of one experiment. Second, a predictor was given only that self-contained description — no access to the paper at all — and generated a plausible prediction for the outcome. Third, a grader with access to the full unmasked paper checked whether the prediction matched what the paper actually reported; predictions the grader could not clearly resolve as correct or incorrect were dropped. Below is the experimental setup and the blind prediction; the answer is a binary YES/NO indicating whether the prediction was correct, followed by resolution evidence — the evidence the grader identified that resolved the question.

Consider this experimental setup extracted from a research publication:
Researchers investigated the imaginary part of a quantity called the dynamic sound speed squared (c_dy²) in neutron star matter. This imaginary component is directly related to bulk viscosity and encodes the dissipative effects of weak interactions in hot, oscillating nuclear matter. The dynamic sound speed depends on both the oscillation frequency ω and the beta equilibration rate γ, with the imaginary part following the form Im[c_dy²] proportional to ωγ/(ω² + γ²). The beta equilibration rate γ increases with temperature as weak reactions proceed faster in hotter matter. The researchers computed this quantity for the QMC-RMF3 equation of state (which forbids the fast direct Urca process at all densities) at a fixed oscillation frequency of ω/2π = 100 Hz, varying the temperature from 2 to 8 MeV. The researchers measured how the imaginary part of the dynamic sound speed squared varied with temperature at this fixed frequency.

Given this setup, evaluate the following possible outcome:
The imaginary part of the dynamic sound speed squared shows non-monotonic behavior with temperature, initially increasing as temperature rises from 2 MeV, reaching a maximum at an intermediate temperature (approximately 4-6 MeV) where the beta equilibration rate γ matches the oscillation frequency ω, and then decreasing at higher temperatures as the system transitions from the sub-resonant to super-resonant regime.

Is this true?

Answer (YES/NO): YES